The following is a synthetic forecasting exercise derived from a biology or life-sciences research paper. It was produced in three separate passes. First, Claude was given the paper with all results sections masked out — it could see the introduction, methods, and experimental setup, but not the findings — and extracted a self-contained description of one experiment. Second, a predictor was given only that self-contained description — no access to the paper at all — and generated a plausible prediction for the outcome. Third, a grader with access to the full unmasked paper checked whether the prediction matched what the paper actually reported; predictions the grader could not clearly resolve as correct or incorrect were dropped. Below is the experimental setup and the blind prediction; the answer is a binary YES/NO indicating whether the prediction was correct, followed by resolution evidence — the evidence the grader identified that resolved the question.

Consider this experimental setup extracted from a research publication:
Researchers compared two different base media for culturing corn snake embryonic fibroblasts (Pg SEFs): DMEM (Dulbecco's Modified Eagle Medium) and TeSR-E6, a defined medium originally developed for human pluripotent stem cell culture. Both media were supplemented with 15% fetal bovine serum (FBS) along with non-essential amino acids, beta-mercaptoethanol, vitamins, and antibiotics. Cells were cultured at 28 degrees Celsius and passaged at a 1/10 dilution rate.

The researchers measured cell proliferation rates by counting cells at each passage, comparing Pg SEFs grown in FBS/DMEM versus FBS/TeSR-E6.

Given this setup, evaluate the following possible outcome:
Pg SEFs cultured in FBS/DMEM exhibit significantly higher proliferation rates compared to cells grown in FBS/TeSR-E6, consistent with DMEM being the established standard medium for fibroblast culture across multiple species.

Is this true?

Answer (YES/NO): NO